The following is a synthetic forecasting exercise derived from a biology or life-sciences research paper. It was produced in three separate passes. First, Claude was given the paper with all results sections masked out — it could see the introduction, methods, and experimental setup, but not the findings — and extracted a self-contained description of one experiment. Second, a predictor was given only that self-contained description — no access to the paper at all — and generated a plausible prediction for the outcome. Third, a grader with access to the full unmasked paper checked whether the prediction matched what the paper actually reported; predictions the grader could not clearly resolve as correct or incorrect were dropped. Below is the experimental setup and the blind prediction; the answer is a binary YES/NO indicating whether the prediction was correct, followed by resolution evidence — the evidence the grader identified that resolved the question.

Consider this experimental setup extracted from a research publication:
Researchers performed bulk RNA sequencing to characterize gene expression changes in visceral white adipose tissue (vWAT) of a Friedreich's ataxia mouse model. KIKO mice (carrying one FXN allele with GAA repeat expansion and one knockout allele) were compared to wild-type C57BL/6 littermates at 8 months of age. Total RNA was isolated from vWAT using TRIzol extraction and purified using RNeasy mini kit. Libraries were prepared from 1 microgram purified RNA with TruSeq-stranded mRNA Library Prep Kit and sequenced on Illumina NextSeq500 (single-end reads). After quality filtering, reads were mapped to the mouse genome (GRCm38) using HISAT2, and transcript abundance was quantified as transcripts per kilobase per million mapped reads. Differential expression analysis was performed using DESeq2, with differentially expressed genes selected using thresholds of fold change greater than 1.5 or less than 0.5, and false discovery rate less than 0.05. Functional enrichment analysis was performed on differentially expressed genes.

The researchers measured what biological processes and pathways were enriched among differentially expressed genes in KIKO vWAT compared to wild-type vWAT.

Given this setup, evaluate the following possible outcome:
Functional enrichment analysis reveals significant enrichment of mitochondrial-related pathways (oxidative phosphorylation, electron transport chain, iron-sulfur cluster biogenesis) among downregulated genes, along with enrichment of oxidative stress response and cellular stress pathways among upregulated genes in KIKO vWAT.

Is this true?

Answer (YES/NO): NO